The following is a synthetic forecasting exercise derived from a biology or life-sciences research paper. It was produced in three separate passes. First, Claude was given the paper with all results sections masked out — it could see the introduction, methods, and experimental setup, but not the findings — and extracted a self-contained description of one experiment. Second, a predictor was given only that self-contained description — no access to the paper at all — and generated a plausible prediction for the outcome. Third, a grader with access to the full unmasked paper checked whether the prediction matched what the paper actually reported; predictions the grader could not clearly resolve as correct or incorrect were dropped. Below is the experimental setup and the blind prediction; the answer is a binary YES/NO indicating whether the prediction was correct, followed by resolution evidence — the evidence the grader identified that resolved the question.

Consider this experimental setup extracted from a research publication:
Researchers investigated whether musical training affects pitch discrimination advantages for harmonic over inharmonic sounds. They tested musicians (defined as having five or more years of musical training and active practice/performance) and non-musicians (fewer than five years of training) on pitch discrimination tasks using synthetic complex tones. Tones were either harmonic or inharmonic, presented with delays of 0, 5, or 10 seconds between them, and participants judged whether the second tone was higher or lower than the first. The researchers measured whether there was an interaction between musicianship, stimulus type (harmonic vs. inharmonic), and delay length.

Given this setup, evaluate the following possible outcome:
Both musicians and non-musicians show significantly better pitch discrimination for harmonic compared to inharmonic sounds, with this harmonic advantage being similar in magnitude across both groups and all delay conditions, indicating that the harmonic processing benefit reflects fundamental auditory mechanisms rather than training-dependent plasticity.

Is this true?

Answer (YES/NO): NO